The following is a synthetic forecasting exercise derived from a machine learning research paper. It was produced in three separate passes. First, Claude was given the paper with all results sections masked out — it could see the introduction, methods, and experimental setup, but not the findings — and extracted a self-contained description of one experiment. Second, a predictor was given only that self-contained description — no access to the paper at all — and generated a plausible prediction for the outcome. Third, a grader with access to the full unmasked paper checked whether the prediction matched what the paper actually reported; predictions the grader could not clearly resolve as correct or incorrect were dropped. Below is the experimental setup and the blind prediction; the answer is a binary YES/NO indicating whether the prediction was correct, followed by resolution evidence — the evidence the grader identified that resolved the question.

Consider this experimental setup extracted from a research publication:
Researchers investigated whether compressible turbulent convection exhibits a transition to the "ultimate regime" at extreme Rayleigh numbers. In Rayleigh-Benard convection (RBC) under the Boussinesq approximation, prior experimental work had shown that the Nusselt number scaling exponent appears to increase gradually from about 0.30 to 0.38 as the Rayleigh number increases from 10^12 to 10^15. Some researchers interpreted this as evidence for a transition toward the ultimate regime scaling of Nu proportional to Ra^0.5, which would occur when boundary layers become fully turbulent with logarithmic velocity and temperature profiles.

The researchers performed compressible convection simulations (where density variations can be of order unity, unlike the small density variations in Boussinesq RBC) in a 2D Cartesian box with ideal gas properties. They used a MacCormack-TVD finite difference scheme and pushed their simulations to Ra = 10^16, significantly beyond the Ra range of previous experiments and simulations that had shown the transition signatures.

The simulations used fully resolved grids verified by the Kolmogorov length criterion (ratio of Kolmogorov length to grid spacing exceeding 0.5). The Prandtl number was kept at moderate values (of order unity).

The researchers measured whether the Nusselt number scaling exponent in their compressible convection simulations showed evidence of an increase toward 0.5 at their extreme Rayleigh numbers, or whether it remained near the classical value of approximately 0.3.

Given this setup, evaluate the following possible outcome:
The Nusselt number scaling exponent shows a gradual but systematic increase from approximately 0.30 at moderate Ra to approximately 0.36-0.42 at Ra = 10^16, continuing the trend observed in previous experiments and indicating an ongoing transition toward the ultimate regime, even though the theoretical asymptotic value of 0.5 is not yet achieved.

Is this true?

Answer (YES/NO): NO